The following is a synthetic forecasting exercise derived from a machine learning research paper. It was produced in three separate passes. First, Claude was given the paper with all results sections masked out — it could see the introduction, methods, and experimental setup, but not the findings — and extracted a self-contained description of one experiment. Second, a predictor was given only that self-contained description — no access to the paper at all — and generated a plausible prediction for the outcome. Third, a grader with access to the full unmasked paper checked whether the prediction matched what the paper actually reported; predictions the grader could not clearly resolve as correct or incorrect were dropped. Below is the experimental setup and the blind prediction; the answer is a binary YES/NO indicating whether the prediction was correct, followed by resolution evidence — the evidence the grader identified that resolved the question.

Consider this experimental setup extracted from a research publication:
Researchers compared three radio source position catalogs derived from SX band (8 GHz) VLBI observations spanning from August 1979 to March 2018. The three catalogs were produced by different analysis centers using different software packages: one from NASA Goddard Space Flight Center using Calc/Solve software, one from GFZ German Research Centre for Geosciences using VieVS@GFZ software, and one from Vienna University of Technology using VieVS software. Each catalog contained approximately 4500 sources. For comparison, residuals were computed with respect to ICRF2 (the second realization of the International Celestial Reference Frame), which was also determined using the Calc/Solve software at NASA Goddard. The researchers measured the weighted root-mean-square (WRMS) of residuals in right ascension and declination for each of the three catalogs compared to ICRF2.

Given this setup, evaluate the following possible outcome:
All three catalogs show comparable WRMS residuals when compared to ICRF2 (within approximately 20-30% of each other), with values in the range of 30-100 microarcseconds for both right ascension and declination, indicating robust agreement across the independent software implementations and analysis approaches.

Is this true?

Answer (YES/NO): NO